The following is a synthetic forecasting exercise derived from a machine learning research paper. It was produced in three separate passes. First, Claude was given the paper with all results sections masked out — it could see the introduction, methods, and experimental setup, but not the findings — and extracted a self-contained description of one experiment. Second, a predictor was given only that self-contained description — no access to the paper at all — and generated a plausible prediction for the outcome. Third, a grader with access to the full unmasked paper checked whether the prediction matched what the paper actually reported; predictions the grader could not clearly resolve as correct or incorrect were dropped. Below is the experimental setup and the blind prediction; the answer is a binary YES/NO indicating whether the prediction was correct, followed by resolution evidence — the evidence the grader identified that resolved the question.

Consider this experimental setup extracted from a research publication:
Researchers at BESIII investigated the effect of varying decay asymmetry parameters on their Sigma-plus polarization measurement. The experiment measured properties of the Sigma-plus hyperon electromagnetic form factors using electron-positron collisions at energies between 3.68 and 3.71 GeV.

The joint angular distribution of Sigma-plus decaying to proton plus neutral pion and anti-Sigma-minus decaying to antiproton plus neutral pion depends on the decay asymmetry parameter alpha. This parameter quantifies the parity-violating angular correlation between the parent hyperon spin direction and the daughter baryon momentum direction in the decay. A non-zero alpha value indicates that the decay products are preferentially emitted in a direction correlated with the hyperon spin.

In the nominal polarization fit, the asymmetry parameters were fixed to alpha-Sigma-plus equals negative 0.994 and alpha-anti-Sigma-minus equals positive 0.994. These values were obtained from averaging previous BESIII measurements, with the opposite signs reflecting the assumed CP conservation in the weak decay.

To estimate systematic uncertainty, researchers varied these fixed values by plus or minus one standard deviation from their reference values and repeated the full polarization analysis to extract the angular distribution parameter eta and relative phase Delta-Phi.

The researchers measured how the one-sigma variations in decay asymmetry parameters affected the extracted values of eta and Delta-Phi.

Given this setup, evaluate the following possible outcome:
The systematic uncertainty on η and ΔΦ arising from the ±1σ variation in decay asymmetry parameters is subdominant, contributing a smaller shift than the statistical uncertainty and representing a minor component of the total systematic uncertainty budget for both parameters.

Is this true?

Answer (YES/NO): NO